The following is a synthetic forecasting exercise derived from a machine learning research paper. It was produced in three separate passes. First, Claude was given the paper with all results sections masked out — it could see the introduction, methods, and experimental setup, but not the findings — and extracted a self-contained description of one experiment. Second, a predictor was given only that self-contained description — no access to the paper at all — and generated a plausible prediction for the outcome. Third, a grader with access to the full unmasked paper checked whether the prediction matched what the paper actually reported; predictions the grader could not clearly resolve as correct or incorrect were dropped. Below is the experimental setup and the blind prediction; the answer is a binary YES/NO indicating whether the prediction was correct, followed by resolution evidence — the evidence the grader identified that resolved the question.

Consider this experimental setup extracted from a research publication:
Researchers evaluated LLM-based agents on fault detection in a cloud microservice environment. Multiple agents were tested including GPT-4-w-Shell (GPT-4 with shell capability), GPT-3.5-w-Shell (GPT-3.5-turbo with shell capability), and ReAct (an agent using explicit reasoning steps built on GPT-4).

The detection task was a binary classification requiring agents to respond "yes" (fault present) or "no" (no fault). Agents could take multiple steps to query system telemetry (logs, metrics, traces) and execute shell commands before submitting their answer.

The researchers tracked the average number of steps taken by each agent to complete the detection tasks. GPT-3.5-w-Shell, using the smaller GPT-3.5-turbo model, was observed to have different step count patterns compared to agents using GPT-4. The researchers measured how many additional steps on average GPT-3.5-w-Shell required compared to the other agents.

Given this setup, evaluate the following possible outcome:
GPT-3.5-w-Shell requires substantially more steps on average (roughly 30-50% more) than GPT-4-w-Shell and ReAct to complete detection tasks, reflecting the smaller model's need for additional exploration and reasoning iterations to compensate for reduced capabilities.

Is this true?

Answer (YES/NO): NO